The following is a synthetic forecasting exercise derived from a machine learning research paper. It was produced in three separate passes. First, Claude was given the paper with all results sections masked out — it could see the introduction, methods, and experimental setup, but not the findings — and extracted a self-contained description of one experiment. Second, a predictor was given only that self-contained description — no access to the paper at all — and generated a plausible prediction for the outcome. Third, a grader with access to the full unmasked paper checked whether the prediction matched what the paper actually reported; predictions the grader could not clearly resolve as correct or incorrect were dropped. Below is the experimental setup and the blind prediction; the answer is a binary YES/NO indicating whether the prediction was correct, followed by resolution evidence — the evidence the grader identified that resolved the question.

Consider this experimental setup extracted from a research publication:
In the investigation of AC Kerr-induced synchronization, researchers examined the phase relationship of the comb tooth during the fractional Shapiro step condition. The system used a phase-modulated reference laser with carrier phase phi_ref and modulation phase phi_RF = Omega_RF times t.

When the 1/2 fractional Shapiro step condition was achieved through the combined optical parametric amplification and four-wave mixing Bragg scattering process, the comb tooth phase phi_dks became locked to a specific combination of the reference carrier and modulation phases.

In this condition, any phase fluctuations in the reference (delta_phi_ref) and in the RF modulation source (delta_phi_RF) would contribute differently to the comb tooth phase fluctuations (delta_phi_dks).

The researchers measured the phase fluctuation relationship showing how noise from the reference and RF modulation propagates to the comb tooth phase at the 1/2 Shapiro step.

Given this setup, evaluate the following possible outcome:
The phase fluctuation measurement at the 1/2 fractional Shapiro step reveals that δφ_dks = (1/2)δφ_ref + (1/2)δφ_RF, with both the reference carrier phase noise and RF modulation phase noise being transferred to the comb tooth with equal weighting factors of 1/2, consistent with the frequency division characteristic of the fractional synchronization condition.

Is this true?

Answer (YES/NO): NO